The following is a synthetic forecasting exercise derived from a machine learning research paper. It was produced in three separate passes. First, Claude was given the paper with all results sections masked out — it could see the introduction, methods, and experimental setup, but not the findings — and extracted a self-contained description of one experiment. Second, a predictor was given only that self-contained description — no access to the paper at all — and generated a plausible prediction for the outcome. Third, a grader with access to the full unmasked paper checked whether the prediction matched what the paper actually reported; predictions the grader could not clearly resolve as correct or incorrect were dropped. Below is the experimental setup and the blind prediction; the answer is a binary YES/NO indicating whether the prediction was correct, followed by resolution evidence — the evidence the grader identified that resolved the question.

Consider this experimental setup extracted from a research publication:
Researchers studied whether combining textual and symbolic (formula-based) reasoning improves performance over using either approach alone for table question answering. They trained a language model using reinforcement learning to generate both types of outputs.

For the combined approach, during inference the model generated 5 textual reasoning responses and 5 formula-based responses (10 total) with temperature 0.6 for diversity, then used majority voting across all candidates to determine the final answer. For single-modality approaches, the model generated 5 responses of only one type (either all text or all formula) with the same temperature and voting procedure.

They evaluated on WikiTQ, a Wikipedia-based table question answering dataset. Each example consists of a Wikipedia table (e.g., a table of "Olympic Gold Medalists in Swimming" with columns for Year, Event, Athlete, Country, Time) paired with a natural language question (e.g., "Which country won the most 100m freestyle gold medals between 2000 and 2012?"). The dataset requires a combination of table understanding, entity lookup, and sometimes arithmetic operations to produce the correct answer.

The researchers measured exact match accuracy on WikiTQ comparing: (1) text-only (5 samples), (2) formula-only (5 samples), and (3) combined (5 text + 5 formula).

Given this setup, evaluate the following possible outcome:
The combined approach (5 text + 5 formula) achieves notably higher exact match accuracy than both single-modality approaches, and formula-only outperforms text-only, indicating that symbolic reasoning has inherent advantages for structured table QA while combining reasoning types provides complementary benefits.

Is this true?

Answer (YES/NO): NO